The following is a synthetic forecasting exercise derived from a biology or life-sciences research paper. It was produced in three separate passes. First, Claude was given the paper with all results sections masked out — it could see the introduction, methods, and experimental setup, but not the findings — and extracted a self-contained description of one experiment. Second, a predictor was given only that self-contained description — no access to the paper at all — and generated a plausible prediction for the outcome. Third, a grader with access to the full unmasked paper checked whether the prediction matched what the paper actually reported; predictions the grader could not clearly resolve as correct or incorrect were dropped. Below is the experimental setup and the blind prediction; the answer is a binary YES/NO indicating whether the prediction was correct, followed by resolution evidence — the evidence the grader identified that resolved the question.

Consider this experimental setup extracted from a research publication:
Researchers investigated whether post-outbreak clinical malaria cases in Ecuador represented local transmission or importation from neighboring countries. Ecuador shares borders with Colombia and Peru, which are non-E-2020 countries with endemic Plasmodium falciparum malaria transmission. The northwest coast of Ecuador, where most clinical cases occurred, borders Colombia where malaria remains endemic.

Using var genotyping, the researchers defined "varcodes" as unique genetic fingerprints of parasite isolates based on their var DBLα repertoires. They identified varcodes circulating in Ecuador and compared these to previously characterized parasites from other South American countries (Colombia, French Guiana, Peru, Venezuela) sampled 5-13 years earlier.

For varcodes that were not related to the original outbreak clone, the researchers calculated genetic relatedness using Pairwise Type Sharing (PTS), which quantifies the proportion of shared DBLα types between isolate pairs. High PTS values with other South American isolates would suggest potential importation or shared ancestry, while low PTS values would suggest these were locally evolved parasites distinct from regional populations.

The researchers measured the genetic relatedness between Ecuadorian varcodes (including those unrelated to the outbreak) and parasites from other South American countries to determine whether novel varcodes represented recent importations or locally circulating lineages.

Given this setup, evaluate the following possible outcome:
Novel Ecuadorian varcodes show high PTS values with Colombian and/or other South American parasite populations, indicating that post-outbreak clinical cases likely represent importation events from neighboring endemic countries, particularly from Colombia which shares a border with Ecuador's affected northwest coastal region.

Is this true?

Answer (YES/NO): NO